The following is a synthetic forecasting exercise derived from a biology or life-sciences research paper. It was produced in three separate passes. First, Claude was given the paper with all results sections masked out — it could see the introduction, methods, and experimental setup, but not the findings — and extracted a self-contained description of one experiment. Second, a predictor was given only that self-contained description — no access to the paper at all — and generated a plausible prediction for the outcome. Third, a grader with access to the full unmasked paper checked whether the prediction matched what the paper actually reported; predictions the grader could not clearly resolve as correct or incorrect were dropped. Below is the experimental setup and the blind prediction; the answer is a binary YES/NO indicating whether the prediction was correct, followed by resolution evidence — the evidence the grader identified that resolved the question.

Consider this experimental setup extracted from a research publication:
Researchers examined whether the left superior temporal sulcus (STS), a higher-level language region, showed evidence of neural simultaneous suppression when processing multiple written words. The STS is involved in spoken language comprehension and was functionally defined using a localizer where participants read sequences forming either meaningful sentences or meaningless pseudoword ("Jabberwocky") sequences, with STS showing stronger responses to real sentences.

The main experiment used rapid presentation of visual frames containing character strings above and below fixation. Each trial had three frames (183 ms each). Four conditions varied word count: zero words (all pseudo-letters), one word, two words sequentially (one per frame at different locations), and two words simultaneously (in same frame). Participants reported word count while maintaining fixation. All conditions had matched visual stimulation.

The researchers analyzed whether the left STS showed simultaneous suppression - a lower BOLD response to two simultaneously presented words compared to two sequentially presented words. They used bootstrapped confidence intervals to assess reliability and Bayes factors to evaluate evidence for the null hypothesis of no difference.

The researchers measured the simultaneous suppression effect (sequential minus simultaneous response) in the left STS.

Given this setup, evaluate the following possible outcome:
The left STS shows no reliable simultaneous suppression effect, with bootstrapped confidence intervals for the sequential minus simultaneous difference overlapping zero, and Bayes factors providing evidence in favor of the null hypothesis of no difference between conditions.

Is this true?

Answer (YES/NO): NO